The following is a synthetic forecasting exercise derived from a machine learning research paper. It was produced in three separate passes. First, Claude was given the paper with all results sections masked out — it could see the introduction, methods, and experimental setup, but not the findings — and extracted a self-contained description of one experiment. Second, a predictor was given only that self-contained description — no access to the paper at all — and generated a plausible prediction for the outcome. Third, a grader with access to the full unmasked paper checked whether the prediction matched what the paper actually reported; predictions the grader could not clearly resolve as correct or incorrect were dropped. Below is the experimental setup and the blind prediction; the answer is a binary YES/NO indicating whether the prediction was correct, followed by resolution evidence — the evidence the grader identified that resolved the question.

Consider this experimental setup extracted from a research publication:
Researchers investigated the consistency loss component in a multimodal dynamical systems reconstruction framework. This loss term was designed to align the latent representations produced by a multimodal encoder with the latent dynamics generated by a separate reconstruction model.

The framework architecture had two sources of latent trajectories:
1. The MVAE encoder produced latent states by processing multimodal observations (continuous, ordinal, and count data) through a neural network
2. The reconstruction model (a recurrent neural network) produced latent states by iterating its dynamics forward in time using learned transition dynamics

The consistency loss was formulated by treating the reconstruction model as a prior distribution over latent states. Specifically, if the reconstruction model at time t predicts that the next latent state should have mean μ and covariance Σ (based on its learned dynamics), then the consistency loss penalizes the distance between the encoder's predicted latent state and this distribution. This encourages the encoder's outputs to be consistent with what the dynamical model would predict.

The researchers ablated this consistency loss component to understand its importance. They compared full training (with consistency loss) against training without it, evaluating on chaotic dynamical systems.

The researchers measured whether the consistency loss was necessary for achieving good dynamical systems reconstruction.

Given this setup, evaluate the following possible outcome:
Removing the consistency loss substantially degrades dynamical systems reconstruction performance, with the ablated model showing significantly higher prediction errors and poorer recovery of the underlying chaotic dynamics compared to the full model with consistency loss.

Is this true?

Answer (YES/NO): YES